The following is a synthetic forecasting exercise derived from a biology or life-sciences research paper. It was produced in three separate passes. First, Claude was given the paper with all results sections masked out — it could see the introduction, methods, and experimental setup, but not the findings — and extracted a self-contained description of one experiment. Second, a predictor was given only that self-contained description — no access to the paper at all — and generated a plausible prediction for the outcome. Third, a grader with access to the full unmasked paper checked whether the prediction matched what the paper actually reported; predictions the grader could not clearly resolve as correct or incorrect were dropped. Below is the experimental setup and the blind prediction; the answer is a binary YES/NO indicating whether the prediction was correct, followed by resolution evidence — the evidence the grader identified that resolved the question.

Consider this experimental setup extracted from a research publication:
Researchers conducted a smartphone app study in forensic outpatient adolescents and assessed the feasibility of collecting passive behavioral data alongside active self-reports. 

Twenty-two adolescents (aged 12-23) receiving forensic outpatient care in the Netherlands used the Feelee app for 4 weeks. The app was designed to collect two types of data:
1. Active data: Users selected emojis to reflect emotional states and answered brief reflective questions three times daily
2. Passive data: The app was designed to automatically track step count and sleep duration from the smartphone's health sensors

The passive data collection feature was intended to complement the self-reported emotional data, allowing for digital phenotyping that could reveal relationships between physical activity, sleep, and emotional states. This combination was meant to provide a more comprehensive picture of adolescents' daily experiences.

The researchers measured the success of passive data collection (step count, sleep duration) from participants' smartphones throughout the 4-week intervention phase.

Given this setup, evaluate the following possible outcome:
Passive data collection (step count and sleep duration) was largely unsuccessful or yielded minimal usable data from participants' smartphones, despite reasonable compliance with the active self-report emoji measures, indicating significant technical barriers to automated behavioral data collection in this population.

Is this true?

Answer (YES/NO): YES